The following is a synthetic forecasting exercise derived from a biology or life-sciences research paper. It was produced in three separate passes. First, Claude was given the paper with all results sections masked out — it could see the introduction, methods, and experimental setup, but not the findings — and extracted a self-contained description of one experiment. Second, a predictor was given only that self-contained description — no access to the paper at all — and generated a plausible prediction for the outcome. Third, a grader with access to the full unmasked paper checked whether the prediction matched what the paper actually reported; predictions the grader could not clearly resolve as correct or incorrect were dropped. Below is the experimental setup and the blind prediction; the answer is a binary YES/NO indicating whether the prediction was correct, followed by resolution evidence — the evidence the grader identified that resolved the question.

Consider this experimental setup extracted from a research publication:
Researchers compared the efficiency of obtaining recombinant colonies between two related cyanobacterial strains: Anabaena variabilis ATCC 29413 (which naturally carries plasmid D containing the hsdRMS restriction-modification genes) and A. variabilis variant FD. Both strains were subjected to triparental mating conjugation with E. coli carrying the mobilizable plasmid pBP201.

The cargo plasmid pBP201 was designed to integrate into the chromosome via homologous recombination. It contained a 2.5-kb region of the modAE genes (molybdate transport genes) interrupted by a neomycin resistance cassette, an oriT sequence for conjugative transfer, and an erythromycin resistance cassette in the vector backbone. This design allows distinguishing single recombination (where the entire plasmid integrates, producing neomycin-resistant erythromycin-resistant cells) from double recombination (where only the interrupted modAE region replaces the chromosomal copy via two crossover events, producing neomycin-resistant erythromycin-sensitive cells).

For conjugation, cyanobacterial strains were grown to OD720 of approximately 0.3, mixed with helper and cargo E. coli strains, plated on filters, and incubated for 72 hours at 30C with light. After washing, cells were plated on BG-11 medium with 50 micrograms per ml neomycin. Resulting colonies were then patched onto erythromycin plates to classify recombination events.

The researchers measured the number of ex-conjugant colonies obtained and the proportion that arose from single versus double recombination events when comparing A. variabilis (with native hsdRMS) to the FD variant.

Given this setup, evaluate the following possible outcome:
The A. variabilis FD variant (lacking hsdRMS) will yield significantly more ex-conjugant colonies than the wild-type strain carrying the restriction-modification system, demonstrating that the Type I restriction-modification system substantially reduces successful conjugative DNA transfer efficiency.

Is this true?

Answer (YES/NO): YES